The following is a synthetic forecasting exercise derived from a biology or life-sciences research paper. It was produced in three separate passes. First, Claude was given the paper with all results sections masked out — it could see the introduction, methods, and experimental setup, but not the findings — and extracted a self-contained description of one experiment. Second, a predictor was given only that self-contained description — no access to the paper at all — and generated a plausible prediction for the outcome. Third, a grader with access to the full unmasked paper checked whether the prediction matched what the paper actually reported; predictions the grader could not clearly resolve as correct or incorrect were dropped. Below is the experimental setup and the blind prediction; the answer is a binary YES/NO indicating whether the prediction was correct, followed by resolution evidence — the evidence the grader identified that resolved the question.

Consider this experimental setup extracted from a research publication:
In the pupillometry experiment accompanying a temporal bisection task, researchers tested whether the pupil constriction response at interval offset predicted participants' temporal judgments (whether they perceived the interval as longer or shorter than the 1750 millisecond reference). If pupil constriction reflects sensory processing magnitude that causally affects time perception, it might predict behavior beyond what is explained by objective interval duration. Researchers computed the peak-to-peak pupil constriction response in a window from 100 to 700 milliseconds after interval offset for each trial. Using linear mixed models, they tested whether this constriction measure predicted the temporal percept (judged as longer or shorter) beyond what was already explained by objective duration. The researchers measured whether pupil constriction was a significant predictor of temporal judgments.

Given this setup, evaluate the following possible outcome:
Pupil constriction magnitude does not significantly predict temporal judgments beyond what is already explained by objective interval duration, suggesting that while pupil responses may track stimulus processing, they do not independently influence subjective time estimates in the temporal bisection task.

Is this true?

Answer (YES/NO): YES